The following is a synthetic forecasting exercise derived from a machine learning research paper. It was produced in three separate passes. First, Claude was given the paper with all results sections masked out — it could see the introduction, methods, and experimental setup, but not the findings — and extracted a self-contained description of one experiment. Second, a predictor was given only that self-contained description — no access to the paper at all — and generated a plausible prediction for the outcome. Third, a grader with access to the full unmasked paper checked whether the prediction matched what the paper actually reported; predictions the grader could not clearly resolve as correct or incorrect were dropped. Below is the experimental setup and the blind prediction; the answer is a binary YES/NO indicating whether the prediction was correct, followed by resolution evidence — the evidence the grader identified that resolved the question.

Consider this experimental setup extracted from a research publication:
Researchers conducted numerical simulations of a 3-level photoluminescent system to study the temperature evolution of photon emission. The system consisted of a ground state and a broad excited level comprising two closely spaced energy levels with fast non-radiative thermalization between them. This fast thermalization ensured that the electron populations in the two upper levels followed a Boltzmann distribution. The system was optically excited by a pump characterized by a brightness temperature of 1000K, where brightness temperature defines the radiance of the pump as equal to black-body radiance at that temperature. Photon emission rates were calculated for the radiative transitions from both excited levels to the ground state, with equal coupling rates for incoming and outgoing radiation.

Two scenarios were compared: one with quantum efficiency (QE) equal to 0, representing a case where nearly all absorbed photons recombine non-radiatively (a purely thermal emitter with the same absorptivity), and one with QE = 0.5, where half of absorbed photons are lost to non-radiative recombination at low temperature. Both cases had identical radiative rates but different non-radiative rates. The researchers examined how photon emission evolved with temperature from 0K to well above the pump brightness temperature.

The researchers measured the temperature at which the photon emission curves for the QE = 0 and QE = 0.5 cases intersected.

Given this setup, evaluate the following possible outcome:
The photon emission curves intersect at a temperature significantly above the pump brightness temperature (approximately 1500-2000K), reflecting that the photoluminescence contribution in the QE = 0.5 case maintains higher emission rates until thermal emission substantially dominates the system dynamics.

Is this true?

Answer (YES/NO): NO